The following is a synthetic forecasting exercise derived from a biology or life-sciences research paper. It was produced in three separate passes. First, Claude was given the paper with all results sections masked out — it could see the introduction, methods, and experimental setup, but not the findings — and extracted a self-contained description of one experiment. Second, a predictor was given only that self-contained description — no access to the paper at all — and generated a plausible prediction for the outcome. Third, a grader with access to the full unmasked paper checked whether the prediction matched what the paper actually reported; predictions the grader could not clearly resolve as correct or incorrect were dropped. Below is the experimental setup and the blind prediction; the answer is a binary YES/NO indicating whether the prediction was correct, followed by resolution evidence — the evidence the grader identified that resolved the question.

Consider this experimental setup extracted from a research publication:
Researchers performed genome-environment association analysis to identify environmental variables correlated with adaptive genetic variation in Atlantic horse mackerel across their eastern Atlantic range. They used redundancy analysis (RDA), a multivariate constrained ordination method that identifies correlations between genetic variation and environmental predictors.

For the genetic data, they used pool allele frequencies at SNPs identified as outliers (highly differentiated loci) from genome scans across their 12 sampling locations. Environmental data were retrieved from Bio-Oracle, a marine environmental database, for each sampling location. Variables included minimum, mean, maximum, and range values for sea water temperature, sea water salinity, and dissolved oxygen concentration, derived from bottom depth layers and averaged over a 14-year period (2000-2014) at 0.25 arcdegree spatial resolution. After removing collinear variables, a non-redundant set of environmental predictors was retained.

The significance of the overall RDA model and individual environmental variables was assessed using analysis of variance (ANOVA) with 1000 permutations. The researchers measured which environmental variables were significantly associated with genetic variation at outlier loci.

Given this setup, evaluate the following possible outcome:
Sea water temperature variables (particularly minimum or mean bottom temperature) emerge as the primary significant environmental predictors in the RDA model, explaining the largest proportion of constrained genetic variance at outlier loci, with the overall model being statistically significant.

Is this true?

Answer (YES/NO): NO